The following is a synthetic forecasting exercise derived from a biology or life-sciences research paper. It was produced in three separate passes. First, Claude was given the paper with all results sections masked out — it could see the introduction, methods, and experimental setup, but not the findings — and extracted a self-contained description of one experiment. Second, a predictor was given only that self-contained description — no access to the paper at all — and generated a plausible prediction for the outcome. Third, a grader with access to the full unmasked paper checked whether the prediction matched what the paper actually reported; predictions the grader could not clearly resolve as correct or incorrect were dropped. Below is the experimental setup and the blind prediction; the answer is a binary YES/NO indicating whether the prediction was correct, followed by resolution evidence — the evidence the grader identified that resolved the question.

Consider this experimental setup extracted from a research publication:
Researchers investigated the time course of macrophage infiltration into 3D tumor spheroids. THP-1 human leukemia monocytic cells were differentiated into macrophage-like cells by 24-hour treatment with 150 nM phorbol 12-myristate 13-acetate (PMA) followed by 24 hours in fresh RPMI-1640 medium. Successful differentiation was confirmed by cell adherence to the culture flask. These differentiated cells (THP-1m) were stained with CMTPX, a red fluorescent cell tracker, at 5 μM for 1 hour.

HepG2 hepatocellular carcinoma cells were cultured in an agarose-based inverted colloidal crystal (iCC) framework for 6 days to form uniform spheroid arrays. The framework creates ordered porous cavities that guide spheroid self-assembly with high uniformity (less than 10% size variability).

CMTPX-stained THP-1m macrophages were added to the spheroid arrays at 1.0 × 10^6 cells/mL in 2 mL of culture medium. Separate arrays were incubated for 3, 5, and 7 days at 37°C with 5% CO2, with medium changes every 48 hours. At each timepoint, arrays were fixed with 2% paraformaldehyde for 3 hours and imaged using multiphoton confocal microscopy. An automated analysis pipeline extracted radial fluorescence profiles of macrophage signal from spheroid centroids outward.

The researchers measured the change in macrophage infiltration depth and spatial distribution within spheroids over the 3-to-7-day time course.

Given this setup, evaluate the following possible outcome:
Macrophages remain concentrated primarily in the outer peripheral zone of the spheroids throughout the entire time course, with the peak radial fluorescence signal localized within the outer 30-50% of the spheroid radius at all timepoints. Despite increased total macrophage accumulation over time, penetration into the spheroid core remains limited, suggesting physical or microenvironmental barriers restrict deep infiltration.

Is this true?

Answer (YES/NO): NO